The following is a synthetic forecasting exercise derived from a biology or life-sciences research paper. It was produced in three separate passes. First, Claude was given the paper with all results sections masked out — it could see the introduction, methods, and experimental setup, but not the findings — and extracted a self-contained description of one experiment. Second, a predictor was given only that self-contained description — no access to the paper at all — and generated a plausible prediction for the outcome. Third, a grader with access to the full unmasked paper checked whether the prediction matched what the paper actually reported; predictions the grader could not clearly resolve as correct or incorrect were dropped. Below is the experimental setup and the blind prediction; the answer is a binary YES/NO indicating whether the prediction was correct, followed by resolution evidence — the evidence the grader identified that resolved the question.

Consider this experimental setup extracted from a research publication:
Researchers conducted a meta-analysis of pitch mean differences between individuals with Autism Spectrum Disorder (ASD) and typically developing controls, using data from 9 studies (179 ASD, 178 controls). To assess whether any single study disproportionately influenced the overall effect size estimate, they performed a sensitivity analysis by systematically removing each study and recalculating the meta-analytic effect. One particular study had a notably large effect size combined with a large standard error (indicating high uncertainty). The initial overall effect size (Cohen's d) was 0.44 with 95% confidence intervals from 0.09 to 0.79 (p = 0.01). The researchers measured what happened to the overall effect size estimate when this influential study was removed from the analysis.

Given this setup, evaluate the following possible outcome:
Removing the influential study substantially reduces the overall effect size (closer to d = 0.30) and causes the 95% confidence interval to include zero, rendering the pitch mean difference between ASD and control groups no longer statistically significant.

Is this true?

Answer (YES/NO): NO